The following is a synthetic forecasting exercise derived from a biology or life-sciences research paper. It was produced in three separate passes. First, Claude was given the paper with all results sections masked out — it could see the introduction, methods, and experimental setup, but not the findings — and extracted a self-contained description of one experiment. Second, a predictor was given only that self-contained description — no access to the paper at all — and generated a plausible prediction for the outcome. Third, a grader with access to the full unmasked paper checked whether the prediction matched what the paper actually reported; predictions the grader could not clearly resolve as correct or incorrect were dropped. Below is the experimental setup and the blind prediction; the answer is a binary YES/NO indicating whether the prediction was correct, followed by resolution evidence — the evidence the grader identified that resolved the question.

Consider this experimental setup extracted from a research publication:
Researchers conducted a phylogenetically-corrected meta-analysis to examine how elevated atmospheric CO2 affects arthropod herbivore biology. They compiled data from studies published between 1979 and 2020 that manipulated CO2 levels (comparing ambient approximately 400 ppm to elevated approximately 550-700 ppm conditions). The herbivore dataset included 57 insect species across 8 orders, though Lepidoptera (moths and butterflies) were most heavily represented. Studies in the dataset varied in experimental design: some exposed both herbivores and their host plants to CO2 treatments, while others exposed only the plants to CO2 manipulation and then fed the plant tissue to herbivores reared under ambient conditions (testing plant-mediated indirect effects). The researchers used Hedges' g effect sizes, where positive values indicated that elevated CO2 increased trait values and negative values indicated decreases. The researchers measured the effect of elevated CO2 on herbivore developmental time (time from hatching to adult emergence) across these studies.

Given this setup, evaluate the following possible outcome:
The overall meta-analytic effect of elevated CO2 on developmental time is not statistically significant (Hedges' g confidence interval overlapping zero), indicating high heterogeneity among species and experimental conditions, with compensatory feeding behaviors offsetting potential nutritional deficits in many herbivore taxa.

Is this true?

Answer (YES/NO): NO